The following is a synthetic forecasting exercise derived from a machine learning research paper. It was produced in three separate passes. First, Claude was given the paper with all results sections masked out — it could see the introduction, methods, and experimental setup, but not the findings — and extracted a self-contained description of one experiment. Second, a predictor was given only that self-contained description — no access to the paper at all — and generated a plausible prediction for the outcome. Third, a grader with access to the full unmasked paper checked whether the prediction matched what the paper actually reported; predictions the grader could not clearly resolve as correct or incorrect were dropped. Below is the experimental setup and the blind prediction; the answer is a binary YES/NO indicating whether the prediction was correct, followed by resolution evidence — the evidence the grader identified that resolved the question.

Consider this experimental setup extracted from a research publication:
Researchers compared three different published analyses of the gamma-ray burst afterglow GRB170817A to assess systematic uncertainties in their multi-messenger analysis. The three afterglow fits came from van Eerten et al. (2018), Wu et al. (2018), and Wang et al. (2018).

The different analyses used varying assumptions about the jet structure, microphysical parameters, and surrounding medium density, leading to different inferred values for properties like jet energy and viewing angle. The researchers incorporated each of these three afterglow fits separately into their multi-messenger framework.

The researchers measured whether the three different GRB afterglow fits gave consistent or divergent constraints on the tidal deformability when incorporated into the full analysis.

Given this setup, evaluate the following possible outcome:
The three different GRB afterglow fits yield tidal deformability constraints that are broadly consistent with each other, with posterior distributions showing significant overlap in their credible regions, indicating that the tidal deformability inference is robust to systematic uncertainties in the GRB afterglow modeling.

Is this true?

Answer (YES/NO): YES